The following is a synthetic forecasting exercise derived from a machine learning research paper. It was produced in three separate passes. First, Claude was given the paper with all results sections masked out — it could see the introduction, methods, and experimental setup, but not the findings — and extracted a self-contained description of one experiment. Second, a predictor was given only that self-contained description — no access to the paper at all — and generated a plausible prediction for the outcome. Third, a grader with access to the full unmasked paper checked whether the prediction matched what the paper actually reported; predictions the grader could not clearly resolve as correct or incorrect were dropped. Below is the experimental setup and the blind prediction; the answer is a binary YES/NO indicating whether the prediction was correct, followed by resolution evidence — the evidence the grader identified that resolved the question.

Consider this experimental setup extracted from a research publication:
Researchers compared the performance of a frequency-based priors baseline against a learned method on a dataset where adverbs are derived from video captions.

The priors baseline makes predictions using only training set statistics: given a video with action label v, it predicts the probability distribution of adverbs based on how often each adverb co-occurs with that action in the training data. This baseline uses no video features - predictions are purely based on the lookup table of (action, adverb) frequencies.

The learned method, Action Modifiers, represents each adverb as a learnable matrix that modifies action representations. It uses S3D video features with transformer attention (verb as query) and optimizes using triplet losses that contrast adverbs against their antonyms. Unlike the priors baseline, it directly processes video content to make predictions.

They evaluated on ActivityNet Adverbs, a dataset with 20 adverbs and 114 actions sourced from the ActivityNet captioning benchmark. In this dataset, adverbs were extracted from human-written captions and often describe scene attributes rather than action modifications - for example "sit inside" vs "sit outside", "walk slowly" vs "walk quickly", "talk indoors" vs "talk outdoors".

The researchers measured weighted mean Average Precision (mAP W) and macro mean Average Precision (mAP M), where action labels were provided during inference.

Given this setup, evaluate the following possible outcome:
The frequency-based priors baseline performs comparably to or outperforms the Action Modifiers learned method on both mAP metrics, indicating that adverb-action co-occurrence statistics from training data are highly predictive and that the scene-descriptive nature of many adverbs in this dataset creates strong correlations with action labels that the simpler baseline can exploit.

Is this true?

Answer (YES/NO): YES